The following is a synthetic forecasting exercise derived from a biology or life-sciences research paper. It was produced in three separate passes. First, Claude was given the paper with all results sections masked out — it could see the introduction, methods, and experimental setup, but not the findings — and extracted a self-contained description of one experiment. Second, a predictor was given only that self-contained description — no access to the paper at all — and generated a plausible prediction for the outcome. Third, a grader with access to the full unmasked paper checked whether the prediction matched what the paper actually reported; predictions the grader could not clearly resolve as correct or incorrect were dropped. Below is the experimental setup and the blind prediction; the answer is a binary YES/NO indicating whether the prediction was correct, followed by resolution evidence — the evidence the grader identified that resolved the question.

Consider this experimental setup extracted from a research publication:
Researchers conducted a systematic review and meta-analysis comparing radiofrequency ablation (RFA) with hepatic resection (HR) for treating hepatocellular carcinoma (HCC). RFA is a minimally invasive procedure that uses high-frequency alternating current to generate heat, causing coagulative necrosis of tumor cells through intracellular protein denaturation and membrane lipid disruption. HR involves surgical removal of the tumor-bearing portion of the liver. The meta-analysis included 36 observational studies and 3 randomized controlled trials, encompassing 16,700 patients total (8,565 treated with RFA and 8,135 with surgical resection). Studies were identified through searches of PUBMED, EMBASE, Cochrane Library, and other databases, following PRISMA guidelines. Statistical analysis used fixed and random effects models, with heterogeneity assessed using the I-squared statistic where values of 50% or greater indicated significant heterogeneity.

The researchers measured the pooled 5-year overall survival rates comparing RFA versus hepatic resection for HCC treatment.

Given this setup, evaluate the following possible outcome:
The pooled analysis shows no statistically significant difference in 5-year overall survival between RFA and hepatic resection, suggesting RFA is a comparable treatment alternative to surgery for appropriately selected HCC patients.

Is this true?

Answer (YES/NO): NO